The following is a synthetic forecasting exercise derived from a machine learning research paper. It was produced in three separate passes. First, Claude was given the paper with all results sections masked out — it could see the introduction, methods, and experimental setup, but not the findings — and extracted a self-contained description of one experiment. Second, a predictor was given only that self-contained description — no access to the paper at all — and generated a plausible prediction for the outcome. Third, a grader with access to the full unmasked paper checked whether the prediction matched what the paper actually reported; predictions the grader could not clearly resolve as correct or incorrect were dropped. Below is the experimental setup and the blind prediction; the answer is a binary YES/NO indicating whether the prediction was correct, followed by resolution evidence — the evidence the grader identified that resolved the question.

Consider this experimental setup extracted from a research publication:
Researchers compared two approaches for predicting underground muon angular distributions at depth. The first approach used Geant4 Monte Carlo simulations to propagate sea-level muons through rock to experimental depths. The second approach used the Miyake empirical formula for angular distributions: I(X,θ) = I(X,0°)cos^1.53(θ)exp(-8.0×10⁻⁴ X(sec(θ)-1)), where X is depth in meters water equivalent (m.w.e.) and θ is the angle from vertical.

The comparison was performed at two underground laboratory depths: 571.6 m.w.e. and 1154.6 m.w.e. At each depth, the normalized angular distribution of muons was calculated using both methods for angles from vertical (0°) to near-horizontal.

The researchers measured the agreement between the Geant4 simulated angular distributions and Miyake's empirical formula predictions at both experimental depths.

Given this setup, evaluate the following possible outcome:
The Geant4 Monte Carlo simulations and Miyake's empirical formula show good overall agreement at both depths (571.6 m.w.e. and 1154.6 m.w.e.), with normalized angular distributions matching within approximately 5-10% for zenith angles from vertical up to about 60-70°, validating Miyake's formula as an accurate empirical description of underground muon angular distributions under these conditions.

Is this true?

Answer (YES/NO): NO